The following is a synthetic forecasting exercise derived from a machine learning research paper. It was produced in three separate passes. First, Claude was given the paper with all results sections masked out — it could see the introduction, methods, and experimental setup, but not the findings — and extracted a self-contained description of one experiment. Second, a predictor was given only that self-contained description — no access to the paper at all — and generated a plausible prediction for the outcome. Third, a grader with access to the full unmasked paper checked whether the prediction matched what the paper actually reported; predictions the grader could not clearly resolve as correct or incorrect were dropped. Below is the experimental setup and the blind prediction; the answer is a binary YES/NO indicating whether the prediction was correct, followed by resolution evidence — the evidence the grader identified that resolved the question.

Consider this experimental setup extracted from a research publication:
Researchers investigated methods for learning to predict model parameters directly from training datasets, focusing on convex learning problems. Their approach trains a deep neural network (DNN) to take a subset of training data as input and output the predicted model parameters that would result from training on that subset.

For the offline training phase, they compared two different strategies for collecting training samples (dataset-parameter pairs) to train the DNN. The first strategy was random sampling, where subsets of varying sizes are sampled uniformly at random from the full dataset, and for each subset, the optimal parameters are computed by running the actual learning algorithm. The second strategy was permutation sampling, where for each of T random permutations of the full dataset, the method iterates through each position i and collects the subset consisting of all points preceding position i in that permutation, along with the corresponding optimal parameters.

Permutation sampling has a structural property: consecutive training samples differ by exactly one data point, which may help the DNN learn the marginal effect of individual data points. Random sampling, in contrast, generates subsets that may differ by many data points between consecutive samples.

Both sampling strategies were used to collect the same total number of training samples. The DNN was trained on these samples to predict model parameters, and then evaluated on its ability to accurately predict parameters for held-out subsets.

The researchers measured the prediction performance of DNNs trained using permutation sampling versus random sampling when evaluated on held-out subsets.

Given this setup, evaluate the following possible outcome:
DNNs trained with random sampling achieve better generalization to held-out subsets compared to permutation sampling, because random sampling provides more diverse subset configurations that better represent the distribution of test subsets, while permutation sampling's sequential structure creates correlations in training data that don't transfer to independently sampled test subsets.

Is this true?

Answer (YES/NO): NO